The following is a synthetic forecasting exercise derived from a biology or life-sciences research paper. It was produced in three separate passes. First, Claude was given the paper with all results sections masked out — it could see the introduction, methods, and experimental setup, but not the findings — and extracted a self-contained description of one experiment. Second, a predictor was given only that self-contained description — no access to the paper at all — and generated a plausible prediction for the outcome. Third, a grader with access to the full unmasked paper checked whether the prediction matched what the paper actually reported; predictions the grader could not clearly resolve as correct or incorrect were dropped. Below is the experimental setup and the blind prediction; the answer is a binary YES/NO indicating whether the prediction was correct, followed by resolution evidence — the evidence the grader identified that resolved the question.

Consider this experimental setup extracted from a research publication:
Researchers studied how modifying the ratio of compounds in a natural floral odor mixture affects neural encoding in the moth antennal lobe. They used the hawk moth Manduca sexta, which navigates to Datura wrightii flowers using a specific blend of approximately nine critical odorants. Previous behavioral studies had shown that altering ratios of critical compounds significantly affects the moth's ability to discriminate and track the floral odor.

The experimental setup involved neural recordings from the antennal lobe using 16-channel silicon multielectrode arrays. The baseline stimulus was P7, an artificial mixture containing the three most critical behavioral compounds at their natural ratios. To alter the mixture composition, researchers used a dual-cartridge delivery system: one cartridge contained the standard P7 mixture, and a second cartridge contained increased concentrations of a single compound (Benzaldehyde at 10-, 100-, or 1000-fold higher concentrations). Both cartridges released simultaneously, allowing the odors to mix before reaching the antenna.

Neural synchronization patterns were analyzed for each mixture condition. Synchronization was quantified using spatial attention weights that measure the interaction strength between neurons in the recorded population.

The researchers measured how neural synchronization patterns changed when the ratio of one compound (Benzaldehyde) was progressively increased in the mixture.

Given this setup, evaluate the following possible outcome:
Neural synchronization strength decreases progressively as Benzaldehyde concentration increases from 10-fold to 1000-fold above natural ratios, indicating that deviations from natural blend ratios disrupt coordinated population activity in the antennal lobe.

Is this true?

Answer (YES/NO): NO